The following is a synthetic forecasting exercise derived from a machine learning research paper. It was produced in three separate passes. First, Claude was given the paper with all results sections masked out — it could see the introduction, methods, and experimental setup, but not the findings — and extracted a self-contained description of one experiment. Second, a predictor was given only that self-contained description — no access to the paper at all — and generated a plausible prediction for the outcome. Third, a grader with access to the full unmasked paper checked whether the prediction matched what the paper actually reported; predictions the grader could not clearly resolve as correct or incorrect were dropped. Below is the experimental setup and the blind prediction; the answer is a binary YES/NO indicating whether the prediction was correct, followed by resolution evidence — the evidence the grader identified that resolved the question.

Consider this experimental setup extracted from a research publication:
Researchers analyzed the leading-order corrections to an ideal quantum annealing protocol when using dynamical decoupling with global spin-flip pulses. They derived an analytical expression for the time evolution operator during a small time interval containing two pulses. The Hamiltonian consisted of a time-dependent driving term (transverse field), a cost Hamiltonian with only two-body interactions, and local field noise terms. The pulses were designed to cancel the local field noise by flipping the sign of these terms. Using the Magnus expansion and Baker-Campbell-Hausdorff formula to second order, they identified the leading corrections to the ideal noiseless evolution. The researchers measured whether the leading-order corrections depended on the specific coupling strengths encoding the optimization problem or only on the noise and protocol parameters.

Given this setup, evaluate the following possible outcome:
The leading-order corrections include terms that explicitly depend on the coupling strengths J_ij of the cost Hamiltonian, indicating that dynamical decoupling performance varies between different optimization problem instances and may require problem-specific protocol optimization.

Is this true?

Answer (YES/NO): NO